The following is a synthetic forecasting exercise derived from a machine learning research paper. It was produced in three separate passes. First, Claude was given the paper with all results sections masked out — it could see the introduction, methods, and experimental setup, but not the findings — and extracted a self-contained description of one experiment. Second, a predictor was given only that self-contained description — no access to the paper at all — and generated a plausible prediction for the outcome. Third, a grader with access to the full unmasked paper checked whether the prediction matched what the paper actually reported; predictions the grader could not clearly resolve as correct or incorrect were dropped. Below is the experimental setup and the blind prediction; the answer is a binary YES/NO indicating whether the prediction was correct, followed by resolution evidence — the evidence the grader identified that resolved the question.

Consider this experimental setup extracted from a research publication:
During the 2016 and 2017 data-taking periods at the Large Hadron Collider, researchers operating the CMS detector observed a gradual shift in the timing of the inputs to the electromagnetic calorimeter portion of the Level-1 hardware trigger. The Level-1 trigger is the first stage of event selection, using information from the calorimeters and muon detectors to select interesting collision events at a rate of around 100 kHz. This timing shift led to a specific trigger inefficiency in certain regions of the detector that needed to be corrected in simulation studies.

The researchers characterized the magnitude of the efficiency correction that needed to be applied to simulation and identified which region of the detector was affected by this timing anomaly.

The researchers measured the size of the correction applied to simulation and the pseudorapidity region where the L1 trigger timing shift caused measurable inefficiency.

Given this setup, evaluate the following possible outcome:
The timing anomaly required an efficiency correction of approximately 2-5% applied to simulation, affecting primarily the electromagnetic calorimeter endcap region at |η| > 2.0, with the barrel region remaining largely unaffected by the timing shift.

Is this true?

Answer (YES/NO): NO